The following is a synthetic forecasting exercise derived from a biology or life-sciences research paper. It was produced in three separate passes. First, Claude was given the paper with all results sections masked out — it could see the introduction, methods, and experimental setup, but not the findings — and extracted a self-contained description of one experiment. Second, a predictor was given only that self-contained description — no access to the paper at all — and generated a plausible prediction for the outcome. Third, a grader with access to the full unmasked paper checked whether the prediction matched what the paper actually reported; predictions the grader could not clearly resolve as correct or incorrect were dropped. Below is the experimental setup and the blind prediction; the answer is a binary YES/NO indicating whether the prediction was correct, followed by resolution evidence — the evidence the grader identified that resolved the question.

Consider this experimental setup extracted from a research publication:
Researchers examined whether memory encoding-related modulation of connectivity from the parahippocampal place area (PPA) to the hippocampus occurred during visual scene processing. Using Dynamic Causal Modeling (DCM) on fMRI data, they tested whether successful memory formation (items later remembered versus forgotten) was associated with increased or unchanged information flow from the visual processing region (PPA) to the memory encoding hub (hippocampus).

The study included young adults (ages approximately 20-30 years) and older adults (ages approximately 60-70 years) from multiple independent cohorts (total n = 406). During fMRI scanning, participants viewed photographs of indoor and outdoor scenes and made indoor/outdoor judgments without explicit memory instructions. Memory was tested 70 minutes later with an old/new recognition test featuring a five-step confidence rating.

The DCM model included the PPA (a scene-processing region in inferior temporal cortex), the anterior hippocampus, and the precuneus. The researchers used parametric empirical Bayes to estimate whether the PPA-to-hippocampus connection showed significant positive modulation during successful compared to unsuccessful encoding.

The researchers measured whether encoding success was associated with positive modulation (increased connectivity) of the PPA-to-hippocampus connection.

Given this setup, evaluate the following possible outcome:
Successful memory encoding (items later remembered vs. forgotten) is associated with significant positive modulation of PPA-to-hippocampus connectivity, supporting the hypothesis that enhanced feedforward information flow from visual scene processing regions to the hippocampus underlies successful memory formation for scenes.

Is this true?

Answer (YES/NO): YES